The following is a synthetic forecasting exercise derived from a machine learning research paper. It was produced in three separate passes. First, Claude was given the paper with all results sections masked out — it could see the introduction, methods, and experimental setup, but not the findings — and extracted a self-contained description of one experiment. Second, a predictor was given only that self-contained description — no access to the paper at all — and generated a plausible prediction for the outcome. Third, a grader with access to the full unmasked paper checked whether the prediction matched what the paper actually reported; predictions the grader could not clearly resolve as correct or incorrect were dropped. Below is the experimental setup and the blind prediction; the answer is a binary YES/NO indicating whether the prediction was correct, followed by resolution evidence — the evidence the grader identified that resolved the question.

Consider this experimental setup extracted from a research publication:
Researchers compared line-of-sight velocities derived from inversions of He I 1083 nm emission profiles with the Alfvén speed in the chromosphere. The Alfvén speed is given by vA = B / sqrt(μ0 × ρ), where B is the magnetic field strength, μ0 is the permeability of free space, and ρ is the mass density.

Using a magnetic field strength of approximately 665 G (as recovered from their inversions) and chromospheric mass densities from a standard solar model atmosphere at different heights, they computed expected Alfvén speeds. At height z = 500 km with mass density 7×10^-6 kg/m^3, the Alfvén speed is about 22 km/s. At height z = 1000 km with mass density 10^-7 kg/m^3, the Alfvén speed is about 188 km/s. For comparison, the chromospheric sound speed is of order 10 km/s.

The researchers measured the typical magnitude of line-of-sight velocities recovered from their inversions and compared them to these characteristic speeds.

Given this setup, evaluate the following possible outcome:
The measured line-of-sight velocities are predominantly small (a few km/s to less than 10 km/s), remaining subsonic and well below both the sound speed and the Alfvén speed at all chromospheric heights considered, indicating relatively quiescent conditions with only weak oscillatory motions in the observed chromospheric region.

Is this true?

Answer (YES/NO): NO